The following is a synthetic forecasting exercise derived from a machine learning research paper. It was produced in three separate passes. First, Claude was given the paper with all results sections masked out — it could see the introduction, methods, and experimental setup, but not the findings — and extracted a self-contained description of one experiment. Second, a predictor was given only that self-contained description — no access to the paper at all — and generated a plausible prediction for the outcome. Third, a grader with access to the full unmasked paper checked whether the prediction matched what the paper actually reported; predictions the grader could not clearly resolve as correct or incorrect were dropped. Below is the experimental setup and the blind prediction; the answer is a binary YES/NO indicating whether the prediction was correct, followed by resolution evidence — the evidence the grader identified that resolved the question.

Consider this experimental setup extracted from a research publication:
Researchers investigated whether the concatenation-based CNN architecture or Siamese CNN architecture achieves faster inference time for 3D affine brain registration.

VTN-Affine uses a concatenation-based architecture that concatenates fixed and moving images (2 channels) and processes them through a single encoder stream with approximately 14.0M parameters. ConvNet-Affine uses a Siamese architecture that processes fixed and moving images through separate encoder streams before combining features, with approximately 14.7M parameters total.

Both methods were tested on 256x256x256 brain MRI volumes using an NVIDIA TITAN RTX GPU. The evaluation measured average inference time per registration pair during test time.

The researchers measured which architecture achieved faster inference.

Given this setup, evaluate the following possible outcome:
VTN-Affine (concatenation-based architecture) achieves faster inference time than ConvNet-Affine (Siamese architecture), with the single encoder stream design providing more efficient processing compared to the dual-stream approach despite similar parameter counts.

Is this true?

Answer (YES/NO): YES